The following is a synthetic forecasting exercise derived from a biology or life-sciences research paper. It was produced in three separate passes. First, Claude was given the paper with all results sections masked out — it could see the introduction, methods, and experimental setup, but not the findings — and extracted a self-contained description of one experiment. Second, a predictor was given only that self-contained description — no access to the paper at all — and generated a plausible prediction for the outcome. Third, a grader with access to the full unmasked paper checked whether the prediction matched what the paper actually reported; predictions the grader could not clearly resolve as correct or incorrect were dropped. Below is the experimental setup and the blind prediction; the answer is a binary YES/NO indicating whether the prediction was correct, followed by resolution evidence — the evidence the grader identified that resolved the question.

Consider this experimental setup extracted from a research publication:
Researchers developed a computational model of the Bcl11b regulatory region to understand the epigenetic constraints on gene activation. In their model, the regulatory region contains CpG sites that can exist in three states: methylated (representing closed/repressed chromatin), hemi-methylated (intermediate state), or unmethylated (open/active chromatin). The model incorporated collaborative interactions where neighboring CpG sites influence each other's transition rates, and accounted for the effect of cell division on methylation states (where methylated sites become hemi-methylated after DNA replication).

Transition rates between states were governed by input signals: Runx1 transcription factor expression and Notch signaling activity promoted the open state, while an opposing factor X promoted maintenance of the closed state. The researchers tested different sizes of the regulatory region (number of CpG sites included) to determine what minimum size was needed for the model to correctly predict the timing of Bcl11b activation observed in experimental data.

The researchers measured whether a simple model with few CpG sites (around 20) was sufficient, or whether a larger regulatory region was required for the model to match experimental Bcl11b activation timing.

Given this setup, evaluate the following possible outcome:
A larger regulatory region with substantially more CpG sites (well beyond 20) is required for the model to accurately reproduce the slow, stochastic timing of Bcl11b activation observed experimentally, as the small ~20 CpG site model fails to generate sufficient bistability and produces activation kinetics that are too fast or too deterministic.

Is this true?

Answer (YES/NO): YES